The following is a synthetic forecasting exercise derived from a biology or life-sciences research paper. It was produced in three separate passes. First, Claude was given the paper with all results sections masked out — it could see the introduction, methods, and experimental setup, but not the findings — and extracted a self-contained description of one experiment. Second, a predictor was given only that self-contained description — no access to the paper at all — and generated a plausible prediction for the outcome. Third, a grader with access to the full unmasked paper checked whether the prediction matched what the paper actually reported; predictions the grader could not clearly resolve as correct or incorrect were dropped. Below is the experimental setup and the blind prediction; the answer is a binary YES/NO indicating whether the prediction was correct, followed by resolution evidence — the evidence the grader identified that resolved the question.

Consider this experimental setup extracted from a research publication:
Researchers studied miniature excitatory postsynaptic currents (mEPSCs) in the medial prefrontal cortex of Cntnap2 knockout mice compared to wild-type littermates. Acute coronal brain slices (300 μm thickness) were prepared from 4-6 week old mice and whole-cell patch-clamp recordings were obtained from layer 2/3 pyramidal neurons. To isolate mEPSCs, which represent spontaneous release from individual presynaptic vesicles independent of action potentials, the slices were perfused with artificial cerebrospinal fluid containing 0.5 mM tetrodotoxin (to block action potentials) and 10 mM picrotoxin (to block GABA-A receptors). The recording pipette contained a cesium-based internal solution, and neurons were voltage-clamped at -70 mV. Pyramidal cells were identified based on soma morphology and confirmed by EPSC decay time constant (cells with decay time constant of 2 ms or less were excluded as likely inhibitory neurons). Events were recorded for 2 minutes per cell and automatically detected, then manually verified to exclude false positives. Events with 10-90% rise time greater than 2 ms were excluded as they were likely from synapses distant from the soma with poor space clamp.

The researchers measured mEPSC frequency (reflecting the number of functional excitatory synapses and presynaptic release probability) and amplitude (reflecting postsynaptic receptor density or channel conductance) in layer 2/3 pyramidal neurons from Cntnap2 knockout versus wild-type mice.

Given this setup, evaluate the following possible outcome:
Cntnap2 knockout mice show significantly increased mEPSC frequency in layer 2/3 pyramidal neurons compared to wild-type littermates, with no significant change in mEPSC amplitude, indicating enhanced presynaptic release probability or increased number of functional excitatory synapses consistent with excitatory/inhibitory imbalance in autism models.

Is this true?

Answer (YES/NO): NO